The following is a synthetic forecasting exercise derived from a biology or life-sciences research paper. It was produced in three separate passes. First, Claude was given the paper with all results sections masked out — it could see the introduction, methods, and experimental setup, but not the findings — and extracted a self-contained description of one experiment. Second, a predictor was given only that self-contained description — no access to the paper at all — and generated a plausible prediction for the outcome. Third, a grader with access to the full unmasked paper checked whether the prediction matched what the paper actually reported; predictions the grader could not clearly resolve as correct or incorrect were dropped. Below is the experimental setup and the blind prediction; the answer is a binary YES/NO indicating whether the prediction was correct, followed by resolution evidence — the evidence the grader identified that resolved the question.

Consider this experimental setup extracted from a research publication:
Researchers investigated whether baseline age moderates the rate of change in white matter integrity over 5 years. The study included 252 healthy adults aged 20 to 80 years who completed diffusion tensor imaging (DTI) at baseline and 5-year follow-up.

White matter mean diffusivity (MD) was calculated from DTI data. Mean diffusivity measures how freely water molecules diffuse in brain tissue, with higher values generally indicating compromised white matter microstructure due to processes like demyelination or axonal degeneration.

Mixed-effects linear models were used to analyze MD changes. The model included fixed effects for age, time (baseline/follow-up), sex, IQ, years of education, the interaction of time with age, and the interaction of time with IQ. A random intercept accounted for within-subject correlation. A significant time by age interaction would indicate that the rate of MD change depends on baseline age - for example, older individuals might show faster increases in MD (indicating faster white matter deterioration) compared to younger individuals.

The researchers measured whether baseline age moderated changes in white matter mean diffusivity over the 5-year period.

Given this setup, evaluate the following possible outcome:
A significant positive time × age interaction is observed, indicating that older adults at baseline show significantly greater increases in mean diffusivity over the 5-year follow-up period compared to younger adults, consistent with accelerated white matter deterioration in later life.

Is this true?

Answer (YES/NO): NO